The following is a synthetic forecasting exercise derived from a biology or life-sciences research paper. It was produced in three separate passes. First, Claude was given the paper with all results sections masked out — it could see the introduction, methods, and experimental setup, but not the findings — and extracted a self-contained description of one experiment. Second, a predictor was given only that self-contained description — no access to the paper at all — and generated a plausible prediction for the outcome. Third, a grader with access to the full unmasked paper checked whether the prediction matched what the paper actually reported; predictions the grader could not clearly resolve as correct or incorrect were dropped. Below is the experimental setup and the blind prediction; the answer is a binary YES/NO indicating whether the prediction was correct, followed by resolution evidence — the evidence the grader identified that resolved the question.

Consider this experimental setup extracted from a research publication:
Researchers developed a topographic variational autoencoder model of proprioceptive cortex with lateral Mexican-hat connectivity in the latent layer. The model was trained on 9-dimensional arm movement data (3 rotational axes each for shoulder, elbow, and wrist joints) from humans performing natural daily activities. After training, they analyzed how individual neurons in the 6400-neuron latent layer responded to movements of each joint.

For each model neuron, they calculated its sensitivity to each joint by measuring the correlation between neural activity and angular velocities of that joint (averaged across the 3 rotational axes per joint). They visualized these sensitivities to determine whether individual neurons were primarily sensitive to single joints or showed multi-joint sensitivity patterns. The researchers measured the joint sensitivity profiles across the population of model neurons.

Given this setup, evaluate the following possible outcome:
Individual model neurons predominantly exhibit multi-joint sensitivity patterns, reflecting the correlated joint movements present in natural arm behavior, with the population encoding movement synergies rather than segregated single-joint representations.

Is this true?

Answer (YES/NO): YES